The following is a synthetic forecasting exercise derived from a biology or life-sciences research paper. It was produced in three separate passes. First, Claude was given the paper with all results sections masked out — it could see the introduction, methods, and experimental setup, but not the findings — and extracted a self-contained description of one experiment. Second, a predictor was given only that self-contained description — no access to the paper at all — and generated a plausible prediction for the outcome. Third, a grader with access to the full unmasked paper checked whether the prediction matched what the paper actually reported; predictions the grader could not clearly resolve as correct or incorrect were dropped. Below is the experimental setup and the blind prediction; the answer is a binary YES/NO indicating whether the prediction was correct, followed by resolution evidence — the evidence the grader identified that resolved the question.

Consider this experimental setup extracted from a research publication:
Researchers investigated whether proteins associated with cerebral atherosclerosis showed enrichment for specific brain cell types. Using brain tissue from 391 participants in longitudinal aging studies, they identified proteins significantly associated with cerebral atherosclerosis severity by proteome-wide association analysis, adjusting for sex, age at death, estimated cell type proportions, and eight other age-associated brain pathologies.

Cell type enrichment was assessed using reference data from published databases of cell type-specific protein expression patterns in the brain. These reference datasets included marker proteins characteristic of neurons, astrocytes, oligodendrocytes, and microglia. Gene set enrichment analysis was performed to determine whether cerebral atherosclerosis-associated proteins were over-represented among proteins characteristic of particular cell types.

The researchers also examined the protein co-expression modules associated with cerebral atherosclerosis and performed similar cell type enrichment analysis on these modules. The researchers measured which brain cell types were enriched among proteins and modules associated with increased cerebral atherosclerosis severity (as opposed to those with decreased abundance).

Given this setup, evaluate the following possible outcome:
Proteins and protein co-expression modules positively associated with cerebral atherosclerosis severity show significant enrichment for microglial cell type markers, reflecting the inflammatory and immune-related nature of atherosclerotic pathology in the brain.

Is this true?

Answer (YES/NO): NO